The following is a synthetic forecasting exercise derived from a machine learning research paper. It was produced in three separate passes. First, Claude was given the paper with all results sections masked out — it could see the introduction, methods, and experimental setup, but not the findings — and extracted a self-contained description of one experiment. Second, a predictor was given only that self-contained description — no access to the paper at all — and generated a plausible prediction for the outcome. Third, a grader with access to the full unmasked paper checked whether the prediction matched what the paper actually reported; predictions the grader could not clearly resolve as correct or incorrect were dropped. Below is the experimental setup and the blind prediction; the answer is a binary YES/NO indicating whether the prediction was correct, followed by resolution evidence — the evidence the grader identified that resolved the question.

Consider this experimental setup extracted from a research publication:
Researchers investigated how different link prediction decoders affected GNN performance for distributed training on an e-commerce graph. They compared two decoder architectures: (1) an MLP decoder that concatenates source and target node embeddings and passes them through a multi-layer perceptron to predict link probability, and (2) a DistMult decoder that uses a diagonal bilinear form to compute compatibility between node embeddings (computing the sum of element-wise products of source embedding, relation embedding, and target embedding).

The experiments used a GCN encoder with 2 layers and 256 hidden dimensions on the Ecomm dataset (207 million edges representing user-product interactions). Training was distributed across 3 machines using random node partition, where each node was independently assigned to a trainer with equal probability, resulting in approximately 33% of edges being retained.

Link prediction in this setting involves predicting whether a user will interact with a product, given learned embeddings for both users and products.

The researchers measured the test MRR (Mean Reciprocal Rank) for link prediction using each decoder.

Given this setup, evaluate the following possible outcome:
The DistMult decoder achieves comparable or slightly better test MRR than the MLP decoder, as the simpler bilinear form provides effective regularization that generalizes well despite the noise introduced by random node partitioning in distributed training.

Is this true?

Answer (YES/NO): NO